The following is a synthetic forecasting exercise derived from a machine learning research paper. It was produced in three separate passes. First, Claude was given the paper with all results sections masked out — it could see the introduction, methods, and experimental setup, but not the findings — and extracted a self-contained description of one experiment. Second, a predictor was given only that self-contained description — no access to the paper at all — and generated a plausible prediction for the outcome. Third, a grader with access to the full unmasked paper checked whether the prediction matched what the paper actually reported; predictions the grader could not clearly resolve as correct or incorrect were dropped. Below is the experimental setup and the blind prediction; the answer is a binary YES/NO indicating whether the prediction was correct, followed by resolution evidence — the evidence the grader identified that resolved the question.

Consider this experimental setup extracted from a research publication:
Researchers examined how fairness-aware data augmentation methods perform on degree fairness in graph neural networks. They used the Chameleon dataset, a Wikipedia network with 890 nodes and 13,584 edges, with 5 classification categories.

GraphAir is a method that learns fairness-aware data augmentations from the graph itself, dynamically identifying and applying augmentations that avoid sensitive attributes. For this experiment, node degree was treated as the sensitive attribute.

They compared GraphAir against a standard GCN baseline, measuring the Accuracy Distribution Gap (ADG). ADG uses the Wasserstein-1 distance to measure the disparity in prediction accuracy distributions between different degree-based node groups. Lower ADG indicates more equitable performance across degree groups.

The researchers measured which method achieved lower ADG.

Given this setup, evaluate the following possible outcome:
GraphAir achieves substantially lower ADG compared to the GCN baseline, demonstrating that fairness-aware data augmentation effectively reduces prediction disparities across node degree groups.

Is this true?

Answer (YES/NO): NO